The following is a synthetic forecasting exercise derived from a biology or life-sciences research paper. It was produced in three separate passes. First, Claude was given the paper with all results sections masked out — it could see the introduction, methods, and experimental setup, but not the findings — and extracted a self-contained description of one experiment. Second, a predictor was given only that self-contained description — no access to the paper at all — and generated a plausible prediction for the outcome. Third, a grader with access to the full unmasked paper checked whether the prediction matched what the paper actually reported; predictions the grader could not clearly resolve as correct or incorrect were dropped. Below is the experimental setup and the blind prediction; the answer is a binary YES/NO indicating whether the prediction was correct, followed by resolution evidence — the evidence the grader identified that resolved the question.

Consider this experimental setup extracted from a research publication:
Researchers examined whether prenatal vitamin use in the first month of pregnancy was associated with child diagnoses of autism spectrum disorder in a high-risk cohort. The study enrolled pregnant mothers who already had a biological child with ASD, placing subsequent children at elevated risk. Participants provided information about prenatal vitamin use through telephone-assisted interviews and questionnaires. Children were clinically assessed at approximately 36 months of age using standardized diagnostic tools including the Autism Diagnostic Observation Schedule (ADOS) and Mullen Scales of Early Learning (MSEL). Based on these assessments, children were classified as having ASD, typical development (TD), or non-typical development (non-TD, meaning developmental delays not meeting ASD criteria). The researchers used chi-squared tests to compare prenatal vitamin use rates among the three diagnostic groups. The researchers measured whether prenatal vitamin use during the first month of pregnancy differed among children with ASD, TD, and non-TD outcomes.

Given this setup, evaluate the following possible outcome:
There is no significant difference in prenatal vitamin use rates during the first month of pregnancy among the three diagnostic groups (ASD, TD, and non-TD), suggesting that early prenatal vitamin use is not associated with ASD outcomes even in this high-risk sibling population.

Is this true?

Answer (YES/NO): NO